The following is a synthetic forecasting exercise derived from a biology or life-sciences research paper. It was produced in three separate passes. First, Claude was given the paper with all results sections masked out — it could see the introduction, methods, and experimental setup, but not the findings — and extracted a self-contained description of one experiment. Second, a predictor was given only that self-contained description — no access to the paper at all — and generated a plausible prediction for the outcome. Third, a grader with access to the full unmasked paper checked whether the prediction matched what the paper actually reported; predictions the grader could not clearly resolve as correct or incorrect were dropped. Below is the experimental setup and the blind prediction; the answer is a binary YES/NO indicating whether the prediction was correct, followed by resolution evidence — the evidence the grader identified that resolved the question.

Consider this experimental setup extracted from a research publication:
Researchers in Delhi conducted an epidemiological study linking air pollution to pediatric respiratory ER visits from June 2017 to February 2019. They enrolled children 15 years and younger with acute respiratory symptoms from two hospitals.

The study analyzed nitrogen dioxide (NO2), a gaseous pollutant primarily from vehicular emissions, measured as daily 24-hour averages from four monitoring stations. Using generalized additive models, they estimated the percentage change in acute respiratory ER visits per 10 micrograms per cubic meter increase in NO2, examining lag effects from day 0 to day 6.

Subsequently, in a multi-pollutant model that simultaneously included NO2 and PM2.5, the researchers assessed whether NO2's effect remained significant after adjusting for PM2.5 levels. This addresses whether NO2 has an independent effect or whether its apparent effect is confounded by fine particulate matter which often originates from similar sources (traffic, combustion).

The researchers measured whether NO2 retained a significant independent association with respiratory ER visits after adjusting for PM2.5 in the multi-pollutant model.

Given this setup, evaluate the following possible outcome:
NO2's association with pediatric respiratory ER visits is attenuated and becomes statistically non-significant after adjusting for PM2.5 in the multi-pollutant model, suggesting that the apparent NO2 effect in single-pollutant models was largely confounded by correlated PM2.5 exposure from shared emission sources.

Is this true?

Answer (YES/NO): NO